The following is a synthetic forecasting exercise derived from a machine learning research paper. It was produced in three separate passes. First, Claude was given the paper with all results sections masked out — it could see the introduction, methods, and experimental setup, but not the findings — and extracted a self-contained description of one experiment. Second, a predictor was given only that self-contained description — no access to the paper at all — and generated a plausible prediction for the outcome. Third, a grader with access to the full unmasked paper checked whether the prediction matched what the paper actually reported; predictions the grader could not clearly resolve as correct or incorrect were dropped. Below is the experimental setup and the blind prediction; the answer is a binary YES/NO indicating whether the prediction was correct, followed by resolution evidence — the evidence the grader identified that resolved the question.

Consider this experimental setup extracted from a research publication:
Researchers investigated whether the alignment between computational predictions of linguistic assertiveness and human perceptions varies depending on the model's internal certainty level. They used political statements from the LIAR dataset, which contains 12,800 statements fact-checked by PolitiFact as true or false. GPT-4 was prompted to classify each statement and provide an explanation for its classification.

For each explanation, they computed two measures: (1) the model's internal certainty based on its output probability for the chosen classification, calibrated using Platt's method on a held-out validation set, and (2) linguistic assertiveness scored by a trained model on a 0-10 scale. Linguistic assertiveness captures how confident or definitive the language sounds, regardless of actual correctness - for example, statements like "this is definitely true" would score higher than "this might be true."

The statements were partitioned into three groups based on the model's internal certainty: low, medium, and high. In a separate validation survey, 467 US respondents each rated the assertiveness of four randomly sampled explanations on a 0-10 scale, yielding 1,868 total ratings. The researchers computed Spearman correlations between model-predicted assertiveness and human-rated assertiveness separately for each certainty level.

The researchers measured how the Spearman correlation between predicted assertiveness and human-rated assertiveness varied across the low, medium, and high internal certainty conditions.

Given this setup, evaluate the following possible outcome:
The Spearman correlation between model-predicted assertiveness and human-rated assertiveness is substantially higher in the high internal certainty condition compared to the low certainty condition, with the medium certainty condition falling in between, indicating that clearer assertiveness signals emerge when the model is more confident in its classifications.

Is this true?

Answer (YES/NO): NO